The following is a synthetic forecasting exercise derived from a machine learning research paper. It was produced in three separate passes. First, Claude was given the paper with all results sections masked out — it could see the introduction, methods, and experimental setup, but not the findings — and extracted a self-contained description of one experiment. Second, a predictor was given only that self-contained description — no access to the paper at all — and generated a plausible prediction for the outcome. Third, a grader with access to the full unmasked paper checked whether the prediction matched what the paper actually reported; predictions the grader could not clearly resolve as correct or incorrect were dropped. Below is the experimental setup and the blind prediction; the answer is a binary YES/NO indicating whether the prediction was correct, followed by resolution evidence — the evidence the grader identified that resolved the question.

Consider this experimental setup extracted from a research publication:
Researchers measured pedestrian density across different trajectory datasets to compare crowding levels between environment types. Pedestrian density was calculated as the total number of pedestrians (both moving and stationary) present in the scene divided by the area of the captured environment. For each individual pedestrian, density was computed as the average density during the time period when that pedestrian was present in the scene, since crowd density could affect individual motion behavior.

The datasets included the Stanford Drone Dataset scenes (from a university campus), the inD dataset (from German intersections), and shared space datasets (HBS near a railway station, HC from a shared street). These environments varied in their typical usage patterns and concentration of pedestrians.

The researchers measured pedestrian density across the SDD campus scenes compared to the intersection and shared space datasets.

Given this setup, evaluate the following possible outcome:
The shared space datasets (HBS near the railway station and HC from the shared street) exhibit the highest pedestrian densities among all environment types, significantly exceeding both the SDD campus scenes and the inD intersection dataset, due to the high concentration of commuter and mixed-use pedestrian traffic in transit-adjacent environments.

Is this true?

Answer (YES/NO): NO